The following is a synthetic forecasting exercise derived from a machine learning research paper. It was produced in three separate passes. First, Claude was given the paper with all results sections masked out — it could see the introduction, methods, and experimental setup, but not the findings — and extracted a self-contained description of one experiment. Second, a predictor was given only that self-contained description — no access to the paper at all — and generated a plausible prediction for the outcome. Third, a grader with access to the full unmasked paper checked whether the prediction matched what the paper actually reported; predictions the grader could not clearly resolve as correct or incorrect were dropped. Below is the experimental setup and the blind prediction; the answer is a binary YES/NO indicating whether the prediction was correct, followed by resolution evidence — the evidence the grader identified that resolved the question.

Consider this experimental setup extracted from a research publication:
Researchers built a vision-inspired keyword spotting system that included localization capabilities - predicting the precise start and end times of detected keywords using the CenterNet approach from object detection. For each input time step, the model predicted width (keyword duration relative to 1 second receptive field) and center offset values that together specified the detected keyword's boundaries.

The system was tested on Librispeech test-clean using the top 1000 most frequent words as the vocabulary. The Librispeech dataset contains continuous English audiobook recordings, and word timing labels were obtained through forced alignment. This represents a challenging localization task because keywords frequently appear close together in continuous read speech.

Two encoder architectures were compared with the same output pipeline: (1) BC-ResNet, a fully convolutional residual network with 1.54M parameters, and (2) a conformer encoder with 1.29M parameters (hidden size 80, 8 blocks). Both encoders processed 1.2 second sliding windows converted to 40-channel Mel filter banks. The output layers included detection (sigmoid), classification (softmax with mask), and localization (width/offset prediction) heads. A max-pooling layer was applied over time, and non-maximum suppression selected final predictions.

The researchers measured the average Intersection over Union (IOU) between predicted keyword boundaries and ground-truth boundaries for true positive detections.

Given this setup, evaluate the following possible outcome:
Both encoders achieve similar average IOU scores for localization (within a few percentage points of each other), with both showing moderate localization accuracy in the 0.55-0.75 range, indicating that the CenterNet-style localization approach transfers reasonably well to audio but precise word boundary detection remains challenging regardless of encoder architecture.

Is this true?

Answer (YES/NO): NO